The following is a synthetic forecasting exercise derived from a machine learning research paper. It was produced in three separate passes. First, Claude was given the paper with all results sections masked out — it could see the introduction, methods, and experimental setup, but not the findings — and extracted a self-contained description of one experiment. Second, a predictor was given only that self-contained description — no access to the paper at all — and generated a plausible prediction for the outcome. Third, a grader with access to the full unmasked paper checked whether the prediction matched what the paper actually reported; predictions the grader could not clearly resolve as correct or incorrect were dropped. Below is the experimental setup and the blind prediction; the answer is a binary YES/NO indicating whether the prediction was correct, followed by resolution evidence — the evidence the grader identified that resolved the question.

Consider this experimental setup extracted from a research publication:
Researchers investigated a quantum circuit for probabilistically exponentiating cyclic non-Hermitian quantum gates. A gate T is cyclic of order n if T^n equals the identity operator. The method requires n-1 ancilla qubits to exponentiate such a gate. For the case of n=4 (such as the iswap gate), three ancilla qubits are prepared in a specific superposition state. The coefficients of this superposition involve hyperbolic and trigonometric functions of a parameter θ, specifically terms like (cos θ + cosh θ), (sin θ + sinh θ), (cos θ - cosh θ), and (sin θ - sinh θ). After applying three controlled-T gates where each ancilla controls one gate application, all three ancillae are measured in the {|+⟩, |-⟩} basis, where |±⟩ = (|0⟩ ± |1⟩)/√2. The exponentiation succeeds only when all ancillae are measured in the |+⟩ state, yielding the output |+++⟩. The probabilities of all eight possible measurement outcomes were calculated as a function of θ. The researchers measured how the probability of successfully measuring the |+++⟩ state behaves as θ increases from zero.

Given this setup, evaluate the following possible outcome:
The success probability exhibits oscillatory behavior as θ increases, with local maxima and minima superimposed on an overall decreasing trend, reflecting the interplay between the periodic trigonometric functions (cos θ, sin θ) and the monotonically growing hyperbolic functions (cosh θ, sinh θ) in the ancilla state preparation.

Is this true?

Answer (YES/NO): NO